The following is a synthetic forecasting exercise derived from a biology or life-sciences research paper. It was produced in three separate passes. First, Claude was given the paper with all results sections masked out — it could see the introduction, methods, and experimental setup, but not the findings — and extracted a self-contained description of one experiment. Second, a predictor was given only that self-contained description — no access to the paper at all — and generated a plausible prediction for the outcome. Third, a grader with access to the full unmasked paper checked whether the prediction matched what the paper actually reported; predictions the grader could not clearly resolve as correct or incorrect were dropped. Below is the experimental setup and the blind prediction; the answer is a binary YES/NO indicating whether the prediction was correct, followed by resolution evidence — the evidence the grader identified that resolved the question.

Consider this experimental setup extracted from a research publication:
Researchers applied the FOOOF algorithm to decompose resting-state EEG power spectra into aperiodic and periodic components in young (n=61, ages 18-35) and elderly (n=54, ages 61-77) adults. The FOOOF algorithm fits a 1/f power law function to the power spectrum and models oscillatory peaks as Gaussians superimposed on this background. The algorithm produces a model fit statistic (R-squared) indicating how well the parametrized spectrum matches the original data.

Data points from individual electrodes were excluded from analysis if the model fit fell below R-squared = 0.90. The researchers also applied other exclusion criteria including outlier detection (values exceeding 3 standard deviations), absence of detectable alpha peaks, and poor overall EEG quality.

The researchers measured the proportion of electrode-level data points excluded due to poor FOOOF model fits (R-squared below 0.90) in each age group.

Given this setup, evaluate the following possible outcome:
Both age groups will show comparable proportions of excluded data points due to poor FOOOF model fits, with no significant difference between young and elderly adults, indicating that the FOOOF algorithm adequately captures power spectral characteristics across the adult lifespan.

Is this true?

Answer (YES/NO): NO